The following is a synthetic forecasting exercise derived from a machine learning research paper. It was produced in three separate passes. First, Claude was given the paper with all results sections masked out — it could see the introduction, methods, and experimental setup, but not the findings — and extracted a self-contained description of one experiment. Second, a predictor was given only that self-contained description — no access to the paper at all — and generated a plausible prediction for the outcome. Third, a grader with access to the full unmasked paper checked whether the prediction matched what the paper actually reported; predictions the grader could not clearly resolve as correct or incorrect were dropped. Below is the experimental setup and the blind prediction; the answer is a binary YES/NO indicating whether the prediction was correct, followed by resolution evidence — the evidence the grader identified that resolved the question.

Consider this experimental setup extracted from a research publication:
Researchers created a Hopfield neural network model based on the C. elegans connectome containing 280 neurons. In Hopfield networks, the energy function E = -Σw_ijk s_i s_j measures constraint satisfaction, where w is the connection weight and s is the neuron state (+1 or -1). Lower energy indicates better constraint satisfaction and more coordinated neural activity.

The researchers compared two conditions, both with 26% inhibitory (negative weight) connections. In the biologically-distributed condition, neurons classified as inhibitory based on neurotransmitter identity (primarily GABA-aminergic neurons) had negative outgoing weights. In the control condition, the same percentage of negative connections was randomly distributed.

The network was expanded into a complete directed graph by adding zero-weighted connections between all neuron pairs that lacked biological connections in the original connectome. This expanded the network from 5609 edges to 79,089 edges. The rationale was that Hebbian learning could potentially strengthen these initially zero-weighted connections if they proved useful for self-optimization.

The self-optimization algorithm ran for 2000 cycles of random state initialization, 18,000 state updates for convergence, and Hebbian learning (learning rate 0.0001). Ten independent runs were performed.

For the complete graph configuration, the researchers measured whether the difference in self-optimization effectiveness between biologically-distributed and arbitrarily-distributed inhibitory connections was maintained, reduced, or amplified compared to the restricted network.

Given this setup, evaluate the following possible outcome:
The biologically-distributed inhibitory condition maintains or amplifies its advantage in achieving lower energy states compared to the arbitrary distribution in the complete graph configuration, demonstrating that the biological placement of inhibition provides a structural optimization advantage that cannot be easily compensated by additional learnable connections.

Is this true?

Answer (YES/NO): YES